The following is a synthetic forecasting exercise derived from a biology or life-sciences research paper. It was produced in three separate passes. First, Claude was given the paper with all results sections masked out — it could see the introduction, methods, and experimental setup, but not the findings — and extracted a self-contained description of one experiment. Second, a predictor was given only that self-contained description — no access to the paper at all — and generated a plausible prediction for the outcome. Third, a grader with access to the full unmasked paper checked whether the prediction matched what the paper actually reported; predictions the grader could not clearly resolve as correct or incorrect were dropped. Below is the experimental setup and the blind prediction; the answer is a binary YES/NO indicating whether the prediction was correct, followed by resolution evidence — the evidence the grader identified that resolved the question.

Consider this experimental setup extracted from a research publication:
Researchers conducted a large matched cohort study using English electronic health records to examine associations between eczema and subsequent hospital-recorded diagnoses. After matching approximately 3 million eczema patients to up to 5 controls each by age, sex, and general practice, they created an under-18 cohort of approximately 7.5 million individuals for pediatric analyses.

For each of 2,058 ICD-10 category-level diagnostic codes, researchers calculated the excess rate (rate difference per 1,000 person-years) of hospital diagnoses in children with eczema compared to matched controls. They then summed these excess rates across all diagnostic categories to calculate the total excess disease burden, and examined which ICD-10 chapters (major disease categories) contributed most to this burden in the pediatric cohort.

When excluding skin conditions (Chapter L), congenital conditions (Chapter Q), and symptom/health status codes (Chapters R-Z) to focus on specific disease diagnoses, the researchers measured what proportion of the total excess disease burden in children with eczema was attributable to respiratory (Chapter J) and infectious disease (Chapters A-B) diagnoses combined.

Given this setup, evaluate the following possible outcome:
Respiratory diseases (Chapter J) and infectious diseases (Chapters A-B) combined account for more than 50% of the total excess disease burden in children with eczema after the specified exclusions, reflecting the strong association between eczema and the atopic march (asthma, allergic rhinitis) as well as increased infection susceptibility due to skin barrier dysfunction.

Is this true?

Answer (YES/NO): YES